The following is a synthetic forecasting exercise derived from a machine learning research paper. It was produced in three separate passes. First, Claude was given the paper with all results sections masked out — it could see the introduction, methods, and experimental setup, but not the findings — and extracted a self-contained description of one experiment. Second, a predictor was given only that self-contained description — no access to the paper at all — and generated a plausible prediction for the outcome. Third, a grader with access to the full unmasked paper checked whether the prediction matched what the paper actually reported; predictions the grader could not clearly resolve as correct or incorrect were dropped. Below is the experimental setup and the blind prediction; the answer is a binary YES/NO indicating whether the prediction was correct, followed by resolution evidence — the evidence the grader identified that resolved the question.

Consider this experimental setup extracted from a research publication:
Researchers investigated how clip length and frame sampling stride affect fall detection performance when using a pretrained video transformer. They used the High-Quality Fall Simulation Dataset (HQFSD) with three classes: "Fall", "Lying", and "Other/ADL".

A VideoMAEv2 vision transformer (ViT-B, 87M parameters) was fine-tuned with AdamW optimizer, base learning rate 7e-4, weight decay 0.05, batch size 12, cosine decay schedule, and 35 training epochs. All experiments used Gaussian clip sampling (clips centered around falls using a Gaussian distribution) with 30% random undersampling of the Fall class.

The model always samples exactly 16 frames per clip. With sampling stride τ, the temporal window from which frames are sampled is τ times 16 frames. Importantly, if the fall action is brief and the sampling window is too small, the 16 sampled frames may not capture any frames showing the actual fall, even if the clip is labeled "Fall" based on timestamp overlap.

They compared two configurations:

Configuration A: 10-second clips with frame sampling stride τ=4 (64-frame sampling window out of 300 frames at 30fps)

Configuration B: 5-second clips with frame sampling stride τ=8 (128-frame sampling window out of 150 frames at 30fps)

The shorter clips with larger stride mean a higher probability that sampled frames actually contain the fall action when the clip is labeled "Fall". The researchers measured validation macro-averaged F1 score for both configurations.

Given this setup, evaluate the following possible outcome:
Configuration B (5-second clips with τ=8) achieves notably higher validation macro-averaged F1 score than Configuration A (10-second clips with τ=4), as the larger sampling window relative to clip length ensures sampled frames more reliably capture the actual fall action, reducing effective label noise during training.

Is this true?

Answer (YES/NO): YES